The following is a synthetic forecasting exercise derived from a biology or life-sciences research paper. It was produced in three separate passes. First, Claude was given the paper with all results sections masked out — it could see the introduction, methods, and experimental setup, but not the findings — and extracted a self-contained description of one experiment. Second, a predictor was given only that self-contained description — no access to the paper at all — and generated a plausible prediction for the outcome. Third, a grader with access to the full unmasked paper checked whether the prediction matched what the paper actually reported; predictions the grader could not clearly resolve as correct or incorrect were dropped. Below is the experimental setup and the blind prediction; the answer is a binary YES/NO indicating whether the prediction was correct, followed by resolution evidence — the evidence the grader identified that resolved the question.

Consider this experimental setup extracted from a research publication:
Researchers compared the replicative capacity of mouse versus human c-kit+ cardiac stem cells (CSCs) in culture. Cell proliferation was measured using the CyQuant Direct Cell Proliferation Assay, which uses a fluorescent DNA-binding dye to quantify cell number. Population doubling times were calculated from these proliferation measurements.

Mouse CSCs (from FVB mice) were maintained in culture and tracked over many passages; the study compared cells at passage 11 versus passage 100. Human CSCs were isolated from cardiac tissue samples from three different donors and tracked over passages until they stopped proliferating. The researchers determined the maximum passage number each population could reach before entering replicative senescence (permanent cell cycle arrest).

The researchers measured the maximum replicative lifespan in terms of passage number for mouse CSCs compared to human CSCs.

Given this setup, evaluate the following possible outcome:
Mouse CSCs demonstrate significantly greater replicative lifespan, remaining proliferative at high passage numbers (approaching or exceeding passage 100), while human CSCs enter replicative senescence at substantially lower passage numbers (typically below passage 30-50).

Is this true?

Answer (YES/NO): YES